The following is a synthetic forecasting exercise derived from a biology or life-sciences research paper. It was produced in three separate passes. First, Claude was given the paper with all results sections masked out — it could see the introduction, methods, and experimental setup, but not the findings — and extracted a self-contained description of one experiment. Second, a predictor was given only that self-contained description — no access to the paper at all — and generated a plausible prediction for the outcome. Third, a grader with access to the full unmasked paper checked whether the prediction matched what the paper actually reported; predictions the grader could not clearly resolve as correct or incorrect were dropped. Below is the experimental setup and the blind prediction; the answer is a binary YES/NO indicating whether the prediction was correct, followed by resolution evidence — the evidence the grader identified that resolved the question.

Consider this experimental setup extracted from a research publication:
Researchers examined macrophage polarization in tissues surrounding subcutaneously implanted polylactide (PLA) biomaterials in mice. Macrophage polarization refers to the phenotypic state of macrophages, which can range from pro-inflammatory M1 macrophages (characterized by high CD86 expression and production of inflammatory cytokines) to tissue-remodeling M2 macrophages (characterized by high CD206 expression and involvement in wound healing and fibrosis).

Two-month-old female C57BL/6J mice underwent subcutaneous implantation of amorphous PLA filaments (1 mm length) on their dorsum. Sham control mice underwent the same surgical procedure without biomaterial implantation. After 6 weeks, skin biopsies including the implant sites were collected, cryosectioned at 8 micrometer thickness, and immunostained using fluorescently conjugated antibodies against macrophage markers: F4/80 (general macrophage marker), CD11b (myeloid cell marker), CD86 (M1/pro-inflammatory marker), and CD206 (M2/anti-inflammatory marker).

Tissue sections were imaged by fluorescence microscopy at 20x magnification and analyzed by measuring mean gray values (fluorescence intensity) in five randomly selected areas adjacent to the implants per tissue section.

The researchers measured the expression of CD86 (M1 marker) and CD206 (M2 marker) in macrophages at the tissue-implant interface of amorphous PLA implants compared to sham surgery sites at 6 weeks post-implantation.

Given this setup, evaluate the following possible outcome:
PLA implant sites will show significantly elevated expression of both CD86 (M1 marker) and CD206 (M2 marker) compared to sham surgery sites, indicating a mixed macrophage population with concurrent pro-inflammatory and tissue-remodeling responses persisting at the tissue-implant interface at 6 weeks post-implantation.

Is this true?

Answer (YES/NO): NO